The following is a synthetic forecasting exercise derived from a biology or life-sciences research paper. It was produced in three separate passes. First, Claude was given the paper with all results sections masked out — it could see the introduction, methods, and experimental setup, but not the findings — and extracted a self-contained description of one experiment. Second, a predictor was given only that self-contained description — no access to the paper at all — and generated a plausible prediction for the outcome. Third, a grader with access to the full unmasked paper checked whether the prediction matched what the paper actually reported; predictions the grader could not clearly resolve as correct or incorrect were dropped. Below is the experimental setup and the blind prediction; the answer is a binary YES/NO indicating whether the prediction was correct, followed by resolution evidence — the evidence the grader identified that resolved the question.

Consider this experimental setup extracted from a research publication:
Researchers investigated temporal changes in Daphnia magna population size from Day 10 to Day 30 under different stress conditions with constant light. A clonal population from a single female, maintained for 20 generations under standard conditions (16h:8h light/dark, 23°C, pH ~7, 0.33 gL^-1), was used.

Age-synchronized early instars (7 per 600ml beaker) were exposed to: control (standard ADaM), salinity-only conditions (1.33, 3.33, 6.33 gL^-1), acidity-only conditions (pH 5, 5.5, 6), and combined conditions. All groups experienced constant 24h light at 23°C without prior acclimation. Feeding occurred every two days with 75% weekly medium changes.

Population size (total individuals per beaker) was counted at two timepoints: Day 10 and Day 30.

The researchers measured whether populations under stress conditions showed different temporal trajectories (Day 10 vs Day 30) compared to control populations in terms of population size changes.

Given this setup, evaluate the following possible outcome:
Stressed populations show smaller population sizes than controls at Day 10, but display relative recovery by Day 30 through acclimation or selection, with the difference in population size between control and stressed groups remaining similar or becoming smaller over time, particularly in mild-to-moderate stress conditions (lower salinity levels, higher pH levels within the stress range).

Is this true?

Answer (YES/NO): NO